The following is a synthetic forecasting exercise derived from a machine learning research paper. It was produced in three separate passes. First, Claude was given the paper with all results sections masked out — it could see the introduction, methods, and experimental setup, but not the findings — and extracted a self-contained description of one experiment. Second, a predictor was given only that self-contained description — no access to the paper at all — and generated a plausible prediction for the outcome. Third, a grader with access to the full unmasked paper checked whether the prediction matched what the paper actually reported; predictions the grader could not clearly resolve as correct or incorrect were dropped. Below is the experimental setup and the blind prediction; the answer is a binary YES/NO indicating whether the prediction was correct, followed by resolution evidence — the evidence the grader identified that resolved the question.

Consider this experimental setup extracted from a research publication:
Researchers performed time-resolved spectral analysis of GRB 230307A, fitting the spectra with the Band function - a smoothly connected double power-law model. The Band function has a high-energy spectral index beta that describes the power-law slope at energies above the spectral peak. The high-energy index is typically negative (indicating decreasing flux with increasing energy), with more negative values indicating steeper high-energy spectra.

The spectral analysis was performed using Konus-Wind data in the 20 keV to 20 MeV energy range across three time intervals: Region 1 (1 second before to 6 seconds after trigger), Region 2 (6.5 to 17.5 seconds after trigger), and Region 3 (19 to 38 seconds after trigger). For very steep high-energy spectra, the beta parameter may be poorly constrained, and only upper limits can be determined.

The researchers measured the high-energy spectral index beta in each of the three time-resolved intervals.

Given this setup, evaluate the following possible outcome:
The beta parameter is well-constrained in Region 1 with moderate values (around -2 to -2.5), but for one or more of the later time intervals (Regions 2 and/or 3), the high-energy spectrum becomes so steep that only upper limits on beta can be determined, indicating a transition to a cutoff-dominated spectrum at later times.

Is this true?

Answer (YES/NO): NO